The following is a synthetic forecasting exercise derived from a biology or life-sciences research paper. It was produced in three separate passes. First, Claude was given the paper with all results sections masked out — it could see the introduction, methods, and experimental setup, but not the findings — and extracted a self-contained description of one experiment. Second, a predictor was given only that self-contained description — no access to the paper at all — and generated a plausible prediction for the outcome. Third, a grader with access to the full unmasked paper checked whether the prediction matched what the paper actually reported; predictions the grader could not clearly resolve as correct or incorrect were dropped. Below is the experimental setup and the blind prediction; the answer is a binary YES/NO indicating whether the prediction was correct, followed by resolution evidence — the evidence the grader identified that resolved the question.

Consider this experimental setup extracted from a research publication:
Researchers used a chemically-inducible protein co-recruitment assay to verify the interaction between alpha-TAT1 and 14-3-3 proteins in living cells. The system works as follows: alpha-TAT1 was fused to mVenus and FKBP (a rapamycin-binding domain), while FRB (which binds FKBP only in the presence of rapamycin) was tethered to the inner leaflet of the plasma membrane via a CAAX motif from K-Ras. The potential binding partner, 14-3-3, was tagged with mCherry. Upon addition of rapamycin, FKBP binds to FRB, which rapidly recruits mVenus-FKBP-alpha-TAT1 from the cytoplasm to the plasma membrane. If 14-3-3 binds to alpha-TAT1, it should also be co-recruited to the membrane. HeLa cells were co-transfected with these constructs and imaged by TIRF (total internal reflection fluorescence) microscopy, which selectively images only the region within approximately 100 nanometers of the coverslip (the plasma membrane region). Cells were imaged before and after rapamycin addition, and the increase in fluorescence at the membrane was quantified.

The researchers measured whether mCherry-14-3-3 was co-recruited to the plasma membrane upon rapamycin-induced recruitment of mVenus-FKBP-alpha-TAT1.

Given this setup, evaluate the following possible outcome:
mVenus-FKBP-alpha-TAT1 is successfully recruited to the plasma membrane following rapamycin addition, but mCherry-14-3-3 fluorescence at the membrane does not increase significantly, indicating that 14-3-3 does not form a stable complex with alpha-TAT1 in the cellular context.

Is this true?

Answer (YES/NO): NO